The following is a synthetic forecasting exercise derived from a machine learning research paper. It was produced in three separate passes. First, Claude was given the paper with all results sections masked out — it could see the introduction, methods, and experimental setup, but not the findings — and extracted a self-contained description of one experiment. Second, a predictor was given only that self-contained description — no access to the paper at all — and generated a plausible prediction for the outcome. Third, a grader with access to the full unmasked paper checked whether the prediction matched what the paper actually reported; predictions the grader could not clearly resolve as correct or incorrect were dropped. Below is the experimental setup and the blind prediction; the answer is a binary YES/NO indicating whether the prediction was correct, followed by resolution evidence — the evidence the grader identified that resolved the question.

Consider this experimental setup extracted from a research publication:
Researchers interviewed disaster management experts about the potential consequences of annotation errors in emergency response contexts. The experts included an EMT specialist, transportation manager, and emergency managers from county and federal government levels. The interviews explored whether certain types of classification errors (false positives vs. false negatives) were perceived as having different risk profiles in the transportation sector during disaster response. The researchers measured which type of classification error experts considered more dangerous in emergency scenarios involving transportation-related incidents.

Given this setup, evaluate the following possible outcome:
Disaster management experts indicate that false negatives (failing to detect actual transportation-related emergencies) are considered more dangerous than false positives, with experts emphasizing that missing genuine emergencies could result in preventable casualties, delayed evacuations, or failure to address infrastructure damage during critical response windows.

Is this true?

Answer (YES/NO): YES